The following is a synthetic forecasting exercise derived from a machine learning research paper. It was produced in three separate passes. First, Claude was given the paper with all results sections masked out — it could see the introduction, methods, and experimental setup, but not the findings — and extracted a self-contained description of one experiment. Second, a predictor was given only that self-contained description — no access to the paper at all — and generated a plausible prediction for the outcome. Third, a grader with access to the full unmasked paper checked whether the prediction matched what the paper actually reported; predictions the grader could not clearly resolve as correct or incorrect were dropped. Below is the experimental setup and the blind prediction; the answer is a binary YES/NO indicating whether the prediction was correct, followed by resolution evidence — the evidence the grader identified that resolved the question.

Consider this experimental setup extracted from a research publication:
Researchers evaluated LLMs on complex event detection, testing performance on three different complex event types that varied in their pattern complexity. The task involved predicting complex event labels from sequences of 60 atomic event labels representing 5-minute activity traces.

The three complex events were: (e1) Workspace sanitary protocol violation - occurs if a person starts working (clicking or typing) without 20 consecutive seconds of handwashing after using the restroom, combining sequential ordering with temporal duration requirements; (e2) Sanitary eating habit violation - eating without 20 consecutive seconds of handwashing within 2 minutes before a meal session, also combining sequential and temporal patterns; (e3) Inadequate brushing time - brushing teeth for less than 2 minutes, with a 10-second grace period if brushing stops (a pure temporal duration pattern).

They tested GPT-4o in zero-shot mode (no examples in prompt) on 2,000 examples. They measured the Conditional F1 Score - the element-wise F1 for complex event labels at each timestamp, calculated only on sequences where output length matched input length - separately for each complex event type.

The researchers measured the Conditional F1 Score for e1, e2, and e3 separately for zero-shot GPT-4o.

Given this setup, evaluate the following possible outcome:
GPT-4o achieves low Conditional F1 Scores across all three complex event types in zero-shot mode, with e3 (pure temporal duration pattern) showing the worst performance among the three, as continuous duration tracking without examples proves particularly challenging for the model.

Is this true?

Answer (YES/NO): YES